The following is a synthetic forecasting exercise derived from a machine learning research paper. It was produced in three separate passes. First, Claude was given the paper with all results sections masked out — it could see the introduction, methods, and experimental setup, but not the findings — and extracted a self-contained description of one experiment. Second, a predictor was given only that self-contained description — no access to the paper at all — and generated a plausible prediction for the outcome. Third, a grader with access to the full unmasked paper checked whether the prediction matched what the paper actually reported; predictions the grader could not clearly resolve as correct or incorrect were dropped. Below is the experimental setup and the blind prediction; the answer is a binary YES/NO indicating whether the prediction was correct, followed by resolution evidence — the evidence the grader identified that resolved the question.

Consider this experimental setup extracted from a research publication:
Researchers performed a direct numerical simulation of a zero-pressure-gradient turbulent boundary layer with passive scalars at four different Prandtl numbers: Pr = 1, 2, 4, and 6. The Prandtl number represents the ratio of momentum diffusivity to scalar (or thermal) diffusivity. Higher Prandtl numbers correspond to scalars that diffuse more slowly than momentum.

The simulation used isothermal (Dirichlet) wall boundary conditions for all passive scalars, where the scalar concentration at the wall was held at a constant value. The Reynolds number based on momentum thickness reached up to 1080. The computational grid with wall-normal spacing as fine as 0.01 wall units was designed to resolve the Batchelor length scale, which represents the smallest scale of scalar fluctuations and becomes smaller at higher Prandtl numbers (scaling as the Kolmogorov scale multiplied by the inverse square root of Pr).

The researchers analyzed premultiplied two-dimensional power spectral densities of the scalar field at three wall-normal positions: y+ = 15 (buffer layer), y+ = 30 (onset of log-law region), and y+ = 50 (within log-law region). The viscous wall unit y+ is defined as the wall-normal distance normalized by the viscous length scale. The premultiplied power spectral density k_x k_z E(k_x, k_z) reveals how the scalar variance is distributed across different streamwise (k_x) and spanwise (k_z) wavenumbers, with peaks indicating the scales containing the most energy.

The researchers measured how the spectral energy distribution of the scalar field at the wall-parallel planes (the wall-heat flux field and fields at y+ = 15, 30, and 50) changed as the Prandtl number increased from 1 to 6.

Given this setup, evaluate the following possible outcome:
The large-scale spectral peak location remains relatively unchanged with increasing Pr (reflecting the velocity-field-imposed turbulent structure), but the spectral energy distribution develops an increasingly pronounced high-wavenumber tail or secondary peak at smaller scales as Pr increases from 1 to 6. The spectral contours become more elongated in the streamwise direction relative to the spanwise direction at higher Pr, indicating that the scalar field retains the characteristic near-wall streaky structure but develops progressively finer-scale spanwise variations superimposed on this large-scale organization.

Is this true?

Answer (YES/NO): NO